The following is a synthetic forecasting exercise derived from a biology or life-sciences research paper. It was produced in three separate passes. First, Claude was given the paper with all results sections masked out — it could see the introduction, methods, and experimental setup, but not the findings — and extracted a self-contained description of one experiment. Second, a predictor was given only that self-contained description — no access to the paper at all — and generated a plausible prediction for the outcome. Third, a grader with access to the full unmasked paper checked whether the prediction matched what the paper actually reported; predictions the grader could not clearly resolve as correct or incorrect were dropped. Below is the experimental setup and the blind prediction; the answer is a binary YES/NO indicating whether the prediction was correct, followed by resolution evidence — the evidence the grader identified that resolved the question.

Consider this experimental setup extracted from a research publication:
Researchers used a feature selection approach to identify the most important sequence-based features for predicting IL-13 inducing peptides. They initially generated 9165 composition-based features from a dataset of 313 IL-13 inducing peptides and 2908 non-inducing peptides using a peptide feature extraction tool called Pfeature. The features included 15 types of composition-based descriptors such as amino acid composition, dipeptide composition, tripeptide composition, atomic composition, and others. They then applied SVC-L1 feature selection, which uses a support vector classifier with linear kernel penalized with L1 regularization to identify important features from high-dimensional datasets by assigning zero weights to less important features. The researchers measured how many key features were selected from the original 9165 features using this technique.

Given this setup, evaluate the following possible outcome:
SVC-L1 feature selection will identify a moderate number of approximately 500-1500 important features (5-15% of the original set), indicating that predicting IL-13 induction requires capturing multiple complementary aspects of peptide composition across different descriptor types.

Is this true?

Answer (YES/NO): NO